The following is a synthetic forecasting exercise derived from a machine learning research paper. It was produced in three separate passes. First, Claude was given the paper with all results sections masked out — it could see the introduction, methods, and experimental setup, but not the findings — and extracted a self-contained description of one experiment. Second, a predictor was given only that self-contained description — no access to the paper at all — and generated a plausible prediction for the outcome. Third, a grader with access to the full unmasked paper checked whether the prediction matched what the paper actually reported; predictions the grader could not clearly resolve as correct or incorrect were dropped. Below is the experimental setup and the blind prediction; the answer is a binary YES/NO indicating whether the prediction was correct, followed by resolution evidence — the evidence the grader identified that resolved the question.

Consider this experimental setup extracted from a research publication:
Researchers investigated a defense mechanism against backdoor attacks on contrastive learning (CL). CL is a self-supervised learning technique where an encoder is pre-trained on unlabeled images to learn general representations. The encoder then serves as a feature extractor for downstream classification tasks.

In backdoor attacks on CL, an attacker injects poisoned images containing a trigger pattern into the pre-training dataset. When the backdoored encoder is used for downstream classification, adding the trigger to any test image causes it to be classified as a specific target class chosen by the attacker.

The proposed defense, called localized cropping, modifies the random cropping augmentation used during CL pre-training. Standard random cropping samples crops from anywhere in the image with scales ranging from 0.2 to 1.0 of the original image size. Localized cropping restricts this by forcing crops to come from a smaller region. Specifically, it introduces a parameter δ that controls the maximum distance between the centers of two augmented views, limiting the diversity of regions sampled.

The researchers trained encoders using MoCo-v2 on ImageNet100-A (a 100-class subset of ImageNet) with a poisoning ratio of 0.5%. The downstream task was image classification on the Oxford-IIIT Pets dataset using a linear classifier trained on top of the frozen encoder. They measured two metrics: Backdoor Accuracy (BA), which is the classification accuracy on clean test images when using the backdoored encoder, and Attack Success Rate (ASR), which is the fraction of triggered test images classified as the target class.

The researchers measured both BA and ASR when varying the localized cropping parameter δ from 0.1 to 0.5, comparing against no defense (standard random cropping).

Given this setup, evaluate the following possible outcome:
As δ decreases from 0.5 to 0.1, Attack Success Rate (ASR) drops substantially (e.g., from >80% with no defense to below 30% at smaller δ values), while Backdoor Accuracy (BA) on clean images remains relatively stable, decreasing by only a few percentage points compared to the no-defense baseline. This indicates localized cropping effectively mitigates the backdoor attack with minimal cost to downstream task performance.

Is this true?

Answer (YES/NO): NO